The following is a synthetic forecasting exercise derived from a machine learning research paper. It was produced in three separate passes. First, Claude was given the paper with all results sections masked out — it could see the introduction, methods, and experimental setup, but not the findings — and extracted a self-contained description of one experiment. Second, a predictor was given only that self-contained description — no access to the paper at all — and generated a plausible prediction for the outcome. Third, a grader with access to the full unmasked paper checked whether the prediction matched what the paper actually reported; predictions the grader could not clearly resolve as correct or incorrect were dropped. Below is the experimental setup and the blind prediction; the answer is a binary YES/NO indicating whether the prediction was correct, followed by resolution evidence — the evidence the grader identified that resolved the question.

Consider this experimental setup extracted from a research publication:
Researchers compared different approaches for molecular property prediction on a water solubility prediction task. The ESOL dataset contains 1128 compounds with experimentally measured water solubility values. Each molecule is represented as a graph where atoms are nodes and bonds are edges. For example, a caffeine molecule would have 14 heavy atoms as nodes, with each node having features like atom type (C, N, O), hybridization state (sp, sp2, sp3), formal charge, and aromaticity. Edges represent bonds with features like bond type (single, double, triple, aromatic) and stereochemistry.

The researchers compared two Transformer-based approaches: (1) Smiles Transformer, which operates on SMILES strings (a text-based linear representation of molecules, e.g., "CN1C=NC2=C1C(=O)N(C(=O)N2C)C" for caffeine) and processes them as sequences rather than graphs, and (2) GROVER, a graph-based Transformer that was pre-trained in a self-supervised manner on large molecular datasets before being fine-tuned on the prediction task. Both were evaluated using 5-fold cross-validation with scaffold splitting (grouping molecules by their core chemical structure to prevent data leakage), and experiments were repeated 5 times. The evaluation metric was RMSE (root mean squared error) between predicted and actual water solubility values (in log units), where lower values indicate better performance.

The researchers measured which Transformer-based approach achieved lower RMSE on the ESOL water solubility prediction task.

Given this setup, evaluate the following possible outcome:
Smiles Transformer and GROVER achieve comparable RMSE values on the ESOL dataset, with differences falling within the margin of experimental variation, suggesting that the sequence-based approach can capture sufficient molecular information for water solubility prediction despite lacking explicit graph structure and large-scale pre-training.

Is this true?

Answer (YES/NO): NO